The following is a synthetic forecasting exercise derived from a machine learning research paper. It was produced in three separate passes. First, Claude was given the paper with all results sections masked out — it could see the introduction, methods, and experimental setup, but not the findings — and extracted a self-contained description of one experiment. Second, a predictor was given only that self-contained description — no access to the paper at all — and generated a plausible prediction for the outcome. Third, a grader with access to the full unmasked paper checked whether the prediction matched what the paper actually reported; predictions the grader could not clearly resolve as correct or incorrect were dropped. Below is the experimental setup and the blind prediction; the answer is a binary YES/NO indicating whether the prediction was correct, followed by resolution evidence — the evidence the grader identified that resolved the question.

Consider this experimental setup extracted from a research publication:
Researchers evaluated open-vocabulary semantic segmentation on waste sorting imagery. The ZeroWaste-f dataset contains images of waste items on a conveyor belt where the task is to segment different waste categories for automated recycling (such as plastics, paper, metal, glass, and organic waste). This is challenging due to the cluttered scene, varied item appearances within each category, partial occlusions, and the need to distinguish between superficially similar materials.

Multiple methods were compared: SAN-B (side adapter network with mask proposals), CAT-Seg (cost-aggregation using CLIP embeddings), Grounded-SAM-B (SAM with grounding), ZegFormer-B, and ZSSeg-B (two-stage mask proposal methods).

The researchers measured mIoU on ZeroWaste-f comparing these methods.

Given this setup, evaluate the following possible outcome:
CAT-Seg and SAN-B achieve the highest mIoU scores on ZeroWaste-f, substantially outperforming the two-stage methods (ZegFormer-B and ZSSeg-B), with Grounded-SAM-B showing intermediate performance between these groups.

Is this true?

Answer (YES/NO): NO